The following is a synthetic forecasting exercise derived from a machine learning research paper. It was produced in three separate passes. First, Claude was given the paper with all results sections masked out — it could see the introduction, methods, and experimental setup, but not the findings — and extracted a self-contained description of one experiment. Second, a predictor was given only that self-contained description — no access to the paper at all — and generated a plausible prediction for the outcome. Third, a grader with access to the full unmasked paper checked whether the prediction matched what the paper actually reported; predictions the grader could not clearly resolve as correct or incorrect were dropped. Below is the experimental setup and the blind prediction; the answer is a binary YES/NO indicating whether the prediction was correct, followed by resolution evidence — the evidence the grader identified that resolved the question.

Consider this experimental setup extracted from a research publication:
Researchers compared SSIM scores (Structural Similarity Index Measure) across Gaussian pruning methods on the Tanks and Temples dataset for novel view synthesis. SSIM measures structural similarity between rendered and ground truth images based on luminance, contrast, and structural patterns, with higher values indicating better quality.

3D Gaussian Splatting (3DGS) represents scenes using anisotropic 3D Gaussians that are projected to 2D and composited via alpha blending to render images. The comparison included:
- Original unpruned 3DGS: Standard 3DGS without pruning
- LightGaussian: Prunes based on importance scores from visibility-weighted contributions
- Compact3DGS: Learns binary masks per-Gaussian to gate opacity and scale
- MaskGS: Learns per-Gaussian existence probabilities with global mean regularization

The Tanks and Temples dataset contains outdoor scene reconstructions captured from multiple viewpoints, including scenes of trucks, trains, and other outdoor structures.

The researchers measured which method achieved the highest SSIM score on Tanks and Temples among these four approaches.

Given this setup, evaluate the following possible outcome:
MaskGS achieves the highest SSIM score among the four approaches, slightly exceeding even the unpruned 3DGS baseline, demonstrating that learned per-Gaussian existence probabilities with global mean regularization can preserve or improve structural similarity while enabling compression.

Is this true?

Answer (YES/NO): NO